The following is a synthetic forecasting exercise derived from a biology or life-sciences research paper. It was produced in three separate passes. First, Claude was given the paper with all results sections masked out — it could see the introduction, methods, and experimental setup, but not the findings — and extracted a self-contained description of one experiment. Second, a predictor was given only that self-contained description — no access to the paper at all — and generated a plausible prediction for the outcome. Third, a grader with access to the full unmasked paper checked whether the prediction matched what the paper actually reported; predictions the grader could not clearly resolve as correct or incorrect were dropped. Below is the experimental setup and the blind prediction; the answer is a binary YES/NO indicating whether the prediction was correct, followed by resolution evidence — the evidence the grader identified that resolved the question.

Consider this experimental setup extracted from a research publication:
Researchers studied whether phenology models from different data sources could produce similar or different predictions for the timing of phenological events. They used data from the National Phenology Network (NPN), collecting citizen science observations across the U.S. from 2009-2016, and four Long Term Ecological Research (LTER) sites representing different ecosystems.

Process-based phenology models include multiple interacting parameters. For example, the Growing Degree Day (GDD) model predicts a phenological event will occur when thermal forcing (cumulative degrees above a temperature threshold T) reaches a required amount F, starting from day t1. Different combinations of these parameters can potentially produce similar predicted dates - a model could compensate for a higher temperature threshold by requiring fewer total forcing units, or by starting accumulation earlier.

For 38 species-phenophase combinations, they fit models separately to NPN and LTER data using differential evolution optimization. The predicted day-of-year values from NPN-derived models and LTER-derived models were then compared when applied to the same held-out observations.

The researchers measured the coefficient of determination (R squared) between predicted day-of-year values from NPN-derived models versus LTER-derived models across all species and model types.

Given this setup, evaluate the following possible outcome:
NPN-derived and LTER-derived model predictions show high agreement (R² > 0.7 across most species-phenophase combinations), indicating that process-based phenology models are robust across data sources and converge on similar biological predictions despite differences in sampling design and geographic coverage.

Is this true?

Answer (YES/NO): NO